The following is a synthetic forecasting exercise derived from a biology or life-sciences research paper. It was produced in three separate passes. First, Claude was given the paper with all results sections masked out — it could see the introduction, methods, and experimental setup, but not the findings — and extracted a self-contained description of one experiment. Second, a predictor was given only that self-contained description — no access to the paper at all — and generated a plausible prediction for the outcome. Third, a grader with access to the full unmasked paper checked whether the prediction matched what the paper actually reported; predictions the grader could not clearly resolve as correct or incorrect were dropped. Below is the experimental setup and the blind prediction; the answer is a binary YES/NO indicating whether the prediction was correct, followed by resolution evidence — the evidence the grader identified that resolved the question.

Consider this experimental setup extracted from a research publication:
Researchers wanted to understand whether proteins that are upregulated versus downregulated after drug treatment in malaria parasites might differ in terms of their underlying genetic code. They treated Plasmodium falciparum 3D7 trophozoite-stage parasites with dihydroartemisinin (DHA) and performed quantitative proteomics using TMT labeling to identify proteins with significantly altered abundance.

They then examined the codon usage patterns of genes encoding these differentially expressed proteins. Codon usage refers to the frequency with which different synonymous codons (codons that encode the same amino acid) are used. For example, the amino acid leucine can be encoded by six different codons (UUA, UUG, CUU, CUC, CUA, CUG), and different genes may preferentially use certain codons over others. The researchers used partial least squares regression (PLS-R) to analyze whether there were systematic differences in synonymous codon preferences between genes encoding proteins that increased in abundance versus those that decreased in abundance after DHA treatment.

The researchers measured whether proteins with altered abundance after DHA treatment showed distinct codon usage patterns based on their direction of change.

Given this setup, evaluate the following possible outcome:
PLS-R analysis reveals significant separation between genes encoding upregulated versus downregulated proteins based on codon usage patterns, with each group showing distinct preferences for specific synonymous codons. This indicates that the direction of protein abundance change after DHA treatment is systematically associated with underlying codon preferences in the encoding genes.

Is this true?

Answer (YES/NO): YES